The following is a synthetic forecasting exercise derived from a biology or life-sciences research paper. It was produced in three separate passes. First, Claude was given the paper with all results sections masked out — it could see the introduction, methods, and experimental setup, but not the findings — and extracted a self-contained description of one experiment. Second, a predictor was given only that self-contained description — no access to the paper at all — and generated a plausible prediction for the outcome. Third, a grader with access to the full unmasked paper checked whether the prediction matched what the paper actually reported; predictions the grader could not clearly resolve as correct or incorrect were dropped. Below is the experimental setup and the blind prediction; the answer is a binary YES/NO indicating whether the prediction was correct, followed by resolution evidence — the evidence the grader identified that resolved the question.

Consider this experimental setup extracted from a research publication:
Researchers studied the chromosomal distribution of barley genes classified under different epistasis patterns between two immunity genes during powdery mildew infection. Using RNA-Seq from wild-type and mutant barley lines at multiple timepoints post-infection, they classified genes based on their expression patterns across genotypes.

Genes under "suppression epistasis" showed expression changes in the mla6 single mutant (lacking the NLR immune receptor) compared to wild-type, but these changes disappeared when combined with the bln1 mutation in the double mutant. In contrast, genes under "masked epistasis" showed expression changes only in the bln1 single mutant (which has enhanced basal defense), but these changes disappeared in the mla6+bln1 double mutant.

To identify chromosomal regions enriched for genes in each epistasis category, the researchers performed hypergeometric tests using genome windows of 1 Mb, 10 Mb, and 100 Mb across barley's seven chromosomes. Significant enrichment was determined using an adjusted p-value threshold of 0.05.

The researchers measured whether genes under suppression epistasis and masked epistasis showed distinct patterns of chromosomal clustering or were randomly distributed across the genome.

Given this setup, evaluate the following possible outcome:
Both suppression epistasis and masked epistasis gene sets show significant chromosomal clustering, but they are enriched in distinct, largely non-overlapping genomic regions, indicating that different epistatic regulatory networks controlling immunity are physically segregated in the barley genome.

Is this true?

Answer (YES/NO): YES